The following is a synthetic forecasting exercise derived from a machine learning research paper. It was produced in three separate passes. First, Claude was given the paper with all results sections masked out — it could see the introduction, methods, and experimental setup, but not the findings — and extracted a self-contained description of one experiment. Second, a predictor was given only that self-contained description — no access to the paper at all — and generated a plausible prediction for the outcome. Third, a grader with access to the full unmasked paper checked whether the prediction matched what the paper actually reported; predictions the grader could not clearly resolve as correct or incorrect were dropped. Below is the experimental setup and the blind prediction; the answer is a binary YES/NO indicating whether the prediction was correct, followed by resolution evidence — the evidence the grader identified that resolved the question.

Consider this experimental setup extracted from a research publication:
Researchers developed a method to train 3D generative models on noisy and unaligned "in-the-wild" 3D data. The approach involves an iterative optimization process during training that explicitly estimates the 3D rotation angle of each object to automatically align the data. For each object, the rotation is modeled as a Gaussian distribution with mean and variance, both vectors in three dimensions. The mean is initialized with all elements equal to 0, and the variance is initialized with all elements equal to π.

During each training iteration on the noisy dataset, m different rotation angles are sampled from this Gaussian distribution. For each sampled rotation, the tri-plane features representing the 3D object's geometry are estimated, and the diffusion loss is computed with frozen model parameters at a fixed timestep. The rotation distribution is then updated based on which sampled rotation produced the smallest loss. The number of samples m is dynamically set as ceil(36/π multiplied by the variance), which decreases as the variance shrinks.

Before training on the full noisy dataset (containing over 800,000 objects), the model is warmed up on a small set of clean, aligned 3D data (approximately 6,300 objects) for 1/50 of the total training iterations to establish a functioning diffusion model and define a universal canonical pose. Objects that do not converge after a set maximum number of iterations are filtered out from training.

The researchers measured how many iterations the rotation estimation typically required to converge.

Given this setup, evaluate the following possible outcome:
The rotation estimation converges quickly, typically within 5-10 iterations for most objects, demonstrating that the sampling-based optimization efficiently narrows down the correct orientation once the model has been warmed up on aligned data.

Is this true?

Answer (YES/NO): YES